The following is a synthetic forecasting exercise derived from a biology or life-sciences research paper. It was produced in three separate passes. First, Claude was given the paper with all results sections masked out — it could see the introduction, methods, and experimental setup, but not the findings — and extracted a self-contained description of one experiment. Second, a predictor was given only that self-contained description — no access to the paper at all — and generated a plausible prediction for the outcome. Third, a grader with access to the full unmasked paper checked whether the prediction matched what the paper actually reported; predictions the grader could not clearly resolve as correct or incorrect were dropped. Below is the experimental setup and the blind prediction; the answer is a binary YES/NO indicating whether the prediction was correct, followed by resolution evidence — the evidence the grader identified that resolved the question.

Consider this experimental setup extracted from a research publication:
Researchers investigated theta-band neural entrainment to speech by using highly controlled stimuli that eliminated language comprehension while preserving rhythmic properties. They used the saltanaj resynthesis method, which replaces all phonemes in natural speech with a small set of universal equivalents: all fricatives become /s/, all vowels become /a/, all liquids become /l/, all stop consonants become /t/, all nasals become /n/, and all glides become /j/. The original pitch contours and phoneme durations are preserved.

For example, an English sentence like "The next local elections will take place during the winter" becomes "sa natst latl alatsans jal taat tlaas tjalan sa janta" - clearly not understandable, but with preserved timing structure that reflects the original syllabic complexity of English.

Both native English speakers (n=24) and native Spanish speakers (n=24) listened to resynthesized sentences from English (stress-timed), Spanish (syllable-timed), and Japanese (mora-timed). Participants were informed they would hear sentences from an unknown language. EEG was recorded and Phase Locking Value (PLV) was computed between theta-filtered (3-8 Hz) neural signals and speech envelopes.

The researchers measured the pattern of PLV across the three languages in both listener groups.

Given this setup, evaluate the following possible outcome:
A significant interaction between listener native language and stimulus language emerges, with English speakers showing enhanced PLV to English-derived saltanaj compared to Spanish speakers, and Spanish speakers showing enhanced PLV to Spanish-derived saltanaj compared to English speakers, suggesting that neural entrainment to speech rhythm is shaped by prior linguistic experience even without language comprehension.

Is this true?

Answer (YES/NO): NO